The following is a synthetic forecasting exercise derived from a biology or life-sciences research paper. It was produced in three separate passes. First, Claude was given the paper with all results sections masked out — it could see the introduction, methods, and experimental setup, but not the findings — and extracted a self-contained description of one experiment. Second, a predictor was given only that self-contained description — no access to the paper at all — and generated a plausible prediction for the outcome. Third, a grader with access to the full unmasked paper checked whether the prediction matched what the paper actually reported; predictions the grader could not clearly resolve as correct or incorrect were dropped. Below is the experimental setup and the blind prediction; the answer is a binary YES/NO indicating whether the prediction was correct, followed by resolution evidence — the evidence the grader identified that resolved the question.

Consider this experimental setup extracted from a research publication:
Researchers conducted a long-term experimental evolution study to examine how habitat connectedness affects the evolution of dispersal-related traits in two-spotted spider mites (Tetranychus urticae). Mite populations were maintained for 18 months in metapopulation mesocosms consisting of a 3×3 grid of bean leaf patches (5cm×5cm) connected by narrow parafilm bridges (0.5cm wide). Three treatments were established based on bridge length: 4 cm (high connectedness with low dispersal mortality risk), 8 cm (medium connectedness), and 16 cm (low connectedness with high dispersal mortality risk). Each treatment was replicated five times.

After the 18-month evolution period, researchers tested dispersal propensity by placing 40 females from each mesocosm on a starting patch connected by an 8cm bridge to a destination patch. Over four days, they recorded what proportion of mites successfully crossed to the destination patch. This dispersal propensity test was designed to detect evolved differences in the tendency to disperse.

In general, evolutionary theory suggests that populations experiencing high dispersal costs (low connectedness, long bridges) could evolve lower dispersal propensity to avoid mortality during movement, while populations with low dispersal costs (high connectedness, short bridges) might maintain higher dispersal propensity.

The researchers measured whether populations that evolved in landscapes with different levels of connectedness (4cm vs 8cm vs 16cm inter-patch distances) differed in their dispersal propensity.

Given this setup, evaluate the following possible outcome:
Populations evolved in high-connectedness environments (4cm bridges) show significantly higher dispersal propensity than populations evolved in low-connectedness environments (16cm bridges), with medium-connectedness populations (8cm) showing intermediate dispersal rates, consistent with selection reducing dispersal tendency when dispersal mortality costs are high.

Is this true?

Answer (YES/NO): NO